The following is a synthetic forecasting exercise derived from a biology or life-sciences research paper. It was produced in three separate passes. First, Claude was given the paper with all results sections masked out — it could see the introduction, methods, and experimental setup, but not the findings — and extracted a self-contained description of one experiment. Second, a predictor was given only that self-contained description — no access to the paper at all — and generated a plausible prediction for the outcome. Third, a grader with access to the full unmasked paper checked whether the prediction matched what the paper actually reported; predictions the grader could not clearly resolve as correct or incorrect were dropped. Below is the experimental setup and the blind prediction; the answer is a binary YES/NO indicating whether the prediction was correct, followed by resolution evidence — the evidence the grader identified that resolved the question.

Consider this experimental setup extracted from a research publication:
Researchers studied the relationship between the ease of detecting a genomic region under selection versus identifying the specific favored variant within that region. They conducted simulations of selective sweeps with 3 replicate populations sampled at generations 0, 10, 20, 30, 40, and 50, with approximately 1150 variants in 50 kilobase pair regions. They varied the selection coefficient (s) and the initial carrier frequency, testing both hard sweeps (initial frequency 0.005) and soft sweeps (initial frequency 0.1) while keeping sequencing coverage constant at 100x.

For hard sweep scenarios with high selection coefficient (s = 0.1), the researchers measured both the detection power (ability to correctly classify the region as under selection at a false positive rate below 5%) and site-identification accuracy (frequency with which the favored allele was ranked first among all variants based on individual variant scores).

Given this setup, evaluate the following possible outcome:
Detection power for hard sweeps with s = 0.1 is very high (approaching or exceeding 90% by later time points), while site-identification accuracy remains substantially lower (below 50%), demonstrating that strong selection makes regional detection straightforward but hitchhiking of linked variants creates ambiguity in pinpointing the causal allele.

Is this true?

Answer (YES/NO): NO